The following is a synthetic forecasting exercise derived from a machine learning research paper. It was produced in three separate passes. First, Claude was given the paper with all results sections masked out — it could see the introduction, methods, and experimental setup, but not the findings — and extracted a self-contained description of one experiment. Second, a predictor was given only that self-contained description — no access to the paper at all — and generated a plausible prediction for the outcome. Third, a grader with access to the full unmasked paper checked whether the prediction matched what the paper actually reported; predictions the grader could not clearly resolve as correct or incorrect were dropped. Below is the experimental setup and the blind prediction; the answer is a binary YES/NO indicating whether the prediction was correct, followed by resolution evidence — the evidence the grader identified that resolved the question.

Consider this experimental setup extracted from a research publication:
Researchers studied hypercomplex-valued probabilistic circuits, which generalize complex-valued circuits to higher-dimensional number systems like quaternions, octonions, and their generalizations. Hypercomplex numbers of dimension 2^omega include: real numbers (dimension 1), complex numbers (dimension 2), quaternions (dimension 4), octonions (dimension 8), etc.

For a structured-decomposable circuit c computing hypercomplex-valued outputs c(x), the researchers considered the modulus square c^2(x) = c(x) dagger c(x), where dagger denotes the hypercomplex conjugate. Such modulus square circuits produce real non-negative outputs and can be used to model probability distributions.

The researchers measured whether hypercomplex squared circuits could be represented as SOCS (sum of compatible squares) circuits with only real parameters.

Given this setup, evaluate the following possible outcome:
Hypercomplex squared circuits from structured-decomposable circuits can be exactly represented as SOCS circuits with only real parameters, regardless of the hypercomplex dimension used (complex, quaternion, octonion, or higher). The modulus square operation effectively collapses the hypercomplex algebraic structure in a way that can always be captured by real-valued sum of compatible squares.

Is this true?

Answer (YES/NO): YES